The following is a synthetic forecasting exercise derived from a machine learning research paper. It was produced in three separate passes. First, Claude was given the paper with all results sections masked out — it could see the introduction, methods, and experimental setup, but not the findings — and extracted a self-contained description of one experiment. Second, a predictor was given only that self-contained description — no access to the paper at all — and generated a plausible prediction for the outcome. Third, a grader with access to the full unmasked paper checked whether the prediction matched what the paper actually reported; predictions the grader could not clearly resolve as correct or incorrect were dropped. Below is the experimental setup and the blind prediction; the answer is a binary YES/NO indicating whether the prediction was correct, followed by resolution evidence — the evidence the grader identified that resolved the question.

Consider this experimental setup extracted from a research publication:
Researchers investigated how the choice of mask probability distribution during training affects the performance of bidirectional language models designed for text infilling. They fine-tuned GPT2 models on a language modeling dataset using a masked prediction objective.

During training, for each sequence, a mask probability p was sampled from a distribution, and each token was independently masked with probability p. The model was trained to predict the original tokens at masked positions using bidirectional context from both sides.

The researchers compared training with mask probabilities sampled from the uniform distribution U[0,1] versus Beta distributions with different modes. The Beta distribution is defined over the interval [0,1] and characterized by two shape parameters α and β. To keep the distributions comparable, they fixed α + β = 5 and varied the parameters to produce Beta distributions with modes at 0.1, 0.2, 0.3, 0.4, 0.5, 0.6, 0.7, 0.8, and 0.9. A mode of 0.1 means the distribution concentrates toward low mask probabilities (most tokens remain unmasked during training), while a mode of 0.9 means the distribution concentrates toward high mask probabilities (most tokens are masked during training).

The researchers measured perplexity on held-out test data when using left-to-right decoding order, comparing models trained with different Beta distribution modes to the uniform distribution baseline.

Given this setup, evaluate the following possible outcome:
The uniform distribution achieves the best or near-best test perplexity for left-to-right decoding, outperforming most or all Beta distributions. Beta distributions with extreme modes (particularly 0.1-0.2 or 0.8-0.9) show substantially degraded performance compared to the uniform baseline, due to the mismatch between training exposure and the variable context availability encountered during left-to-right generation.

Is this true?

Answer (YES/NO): NO